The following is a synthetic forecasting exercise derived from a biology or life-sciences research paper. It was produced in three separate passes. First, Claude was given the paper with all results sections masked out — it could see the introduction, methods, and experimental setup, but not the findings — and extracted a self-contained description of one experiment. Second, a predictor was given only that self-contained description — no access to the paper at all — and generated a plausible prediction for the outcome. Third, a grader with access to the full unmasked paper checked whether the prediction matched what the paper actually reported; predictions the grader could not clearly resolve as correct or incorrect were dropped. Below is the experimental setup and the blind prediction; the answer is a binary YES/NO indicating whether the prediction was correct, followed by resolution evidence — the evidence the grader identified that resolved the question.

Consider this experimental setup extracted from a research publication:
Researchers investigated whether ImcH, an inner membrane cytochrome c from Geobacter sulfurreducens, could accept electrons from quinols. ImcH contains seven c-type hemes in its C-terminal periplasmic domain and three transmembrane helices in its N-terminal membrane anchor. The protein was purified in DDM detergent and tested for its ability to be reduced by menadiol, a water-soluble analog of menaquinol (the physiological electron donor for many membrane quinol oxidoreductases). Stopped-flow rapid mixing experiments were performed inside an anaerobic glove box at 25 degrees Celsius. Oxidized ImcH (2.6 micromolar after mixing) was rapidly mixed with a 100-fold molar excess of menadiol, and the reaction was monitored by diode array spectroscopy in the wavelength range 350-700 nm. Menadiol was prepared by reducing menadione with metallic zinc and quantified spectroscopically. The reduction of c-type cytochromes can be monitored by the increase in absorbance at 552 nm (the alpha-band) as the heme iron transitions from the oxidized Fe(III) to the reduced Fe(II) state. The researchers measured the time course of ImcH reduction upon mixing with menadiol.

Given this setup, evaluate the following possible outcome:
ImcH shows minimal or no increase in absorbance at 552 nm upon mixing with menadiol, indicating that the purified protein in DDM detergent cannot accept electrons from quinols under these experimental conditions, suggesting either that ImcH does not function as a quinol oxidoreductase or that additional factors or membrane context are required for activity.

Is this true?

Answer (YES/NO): NO